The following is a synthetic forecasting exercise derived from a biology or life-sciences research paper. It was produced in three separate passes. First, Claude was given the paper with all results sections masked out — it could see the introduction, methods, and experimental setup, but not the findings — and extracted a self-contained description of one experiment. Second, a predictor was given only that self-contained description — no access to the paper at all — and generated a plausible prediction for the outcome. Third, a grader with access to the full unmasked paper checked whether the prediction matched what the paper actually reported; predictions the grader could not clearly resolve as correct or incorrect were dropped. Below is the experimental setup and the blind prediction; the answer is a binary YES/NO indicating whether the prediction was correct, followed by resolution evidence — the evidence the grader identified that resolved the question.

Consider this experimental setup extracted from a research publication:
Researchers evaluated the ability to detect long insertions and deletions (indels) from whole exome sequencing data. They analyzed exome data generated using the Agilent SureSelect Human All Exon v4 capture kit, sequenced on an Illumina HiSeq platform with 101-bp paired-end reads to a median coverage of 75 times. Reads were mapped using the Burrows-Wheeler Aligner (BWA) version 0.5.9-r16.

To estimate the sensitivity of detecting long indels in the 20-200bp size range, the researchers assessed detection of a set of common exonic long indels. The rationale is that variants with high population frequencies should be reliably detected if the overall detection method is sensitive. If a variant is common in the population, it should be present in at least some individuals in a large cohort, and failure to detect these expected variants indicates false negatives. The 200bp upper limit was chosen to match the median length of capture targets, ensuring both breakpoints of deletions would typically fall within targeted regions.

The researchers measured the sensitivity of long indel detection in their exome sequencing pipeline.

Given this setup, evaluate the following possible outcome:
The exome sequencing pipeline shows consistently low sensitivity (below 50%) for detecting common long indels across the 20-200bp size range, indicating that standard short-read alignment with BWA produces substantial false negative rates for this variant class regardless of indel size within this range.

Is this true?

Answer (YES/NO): NO